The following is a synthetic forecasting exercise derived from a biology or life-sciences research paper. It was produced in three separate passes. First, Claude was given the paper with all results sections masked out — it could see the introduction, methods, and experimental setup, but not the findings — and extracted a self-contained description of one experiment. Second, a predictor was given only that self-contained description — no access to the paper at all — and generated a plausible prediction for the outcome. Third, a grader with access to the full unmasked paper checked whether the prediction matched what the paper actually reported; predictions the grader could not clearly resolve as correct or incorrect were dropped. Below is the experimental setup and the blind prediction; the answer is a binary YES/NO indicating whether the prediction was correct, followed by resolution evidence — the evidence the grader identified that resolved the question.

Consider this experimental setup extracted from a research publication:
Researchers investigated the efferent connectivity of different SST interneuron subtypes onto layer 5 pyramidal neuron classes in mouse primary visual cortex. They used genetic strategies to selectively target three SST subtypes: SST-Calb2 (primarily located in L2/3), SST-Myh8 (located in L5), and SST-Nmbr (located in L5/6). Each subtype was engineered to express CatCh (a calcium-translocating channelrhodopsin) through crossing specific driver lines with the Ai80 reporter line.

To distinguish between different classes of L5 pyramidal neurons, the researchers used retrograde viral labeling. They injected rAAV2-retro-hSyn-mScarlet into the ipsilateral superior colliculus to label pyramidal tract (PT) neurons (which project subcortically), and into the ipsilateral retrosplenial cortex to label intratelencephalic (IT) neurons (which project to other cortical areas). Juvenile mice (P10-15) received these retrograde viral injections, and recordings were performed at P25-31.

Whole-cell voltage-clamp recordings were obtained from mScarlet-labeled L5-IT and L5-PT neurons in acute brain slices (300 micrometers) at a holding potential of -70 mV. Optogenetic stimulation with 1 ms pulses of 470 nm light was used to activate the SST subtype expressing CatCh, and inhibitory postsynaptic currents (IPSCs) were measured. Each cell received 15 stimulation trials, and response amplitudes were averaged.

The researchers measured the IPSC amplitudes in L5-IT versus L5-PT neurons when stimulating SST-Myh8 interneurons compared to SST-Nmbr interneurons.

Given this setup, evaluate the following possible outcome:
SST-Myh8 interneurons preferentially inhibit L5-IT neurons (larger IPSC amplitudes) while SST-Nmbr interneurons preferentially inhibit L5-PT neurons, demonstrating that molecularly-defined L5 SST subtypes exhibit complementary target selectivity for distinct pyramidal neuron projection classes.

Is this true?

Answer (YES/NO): NO